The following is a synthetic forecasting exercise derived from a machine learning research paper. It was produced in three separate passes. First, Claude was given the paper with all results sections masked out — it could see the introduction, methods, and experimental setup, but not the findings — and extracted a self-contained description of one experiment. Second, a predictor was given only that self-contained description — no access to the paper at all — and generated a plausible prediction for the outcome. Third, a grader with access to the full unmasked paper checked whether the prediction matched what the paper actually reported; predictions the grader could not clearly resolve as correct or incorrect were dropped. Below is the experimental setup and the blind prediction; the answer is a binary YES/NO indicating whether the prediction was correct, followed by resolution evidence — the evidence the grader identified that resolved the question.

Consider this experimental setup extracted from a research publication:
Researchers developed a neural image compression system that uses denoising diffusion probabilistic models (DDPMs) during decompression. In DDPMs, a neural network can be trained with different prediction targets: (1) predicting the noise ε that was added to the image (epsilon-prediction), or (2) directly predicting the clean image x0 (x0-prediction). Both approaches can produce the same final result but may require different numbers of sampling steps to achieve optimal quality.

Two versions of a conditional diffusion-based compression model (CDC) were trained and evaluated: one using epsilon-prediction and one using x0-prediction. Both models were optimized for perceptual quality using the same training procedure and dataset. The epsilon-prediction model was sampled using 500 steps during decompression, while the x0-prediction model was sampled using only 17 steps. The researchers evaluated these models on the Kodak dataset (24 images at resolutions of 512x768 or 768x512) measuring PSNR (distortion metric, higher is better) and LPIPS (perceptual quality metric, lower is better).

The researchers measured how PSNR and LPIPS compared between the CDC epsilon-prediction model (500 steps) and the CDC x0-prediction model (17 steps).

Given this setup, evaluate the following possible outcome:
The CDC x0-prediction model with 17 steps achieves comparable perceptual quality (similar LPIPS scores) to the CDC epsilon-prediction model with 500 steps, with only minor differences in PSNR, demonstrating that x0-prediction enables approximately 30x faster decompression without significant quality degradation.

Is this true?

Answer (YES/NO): YES